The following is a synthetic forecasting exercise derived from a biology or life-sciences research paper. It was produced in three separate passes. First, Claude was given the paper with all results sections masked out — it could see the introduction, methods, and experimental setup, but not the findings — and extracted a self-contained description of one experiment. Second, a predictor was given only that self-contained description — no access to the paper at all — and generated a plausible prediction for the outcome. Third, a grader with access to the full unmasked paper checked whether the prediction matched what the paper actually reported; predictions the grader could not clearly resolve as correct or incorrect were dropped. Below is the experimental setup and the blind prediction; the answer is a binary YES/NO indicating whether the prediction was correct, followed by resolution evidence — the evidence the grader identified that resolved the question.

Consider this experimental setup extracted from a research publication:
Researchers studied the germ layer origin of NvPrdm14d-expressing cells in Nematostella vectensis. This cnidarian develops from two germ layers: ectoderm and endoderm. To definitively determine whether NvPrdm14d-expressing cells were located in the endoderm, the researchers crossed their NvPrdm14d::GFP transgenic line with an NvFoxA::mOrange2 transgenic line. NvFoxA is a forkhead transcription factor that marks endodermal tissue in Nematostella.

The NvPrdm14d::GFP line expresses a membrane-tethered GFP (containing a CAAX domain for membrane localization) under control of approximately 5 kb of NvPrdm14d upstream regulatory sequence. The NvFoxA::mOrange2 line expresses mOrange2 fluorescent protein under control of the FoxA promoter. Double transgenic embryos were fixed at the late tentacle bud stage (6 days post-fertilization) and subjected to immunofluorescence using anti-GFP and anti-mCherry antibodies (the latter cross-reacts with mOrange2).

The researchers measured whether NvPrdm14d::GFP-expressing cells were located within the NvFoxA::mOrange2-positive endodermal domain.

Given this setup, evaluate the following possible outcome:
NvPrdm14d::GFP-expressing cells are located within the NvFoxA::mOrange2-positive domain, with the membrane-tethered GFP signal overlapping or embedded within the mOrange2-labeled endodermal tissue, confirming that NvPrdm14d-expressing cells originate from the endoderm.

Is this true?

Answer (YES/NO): NO